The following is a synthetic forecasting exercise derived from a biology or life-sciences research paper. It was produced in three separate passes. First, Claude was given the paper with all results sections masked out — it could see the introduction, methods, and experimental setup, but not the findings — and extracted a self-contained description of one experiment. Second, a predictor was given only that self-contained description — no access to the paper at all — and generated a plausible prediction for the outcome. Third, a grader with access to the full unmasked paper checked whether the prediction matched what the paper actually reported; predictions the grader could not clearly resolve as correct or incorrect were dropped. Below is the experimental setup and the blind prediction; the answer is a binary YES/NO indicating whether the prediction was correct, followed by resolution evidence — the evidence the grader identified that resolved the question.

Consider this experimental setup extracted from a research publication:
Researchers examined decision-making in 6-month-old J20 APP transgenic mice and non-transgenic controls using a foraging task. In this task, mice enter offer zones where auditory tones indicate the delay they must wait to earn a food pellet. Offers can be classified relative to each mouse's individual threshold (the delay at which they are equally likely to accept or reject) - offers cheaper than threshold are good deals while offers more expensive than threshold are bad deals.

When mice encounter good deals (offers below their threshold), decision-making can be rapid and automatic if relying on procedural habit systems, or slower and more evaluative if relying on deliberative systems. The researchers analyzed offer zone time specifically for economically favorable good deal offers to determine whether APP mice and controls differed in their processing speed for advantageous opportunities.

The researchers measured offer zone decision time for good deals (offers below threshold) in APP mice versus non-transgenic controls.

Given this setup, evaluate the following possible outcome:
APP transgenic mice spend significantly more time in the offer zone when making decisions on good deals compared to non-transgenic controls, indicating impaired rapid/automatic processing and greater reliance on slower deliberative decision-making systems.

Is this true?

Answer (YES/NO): YES